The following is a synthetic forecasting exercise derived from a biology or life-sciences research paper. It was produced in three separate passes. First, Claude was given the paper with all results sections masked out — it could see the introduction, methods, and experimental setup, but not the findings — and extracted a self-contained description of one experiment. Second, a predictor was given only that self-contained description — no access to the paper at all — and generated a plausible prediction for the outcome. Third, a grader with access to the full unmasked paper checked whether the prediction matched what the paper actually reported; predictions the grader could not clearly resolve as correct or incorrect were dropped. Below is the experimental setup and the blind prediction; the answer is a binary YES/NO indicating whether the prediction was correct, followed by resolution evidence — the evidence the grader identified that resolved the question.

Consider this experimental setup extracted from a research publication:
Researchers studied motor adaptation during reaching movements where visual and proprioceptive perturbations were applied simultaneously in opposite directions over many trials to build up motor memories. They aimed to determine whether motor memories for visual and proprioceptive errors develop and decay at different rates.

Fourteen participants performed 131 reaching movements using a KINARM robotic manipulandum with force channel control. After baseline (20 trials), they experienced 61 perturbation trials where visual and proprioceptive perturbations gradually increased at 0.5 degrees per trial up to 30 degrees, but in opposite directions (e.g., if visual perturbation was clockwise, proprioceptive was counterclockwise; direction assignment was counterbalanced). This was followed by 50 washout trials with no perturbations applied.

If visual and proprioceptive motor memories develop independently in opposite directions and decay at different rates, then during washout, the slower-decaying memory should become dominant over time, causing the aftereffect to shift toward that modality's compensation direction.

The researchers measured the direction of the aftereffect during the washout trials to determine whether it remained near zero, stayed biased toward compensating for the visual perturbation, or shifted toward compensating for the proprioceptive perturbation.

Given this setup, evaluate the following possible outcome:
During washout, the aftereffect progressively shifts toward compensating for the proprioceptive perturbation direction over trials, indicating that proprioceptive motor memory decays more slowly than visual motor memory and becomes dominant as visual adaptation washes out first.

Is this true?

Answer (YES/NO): YES